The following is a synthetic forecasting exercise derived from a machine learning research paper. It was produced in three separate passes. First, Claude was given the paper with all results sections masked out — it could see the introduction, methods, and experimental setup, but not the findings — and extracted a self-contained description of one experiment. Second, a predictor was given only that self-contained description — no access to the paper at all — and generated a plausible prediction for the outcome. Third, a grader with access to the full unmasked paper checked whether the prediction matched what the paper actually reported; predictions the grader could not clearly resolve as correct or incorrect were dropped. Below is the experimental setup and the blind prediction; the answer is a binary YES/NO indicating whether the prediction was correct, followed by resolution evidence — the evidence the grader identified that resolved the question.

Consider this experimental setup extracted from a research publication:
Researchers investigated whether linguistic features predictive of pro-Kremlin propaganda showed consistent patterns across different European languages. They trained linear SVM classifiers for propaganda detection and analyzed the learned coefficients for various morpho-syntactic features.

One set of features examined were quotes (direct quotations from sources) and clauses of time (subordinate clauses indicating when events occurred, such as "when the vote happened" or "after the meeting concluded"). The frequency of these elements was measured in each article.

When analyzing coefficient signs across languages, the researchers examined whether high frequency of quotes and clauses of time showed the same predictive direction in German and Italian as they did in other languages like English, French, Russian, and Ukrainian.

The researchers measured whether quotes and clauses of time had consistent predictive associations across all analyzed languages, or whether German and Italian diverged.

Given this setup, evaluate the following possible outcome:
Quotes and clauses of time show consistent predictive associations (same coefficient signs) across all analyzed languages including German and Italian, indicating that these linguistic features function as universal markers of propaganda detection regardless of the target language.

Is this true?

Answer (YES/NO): NO